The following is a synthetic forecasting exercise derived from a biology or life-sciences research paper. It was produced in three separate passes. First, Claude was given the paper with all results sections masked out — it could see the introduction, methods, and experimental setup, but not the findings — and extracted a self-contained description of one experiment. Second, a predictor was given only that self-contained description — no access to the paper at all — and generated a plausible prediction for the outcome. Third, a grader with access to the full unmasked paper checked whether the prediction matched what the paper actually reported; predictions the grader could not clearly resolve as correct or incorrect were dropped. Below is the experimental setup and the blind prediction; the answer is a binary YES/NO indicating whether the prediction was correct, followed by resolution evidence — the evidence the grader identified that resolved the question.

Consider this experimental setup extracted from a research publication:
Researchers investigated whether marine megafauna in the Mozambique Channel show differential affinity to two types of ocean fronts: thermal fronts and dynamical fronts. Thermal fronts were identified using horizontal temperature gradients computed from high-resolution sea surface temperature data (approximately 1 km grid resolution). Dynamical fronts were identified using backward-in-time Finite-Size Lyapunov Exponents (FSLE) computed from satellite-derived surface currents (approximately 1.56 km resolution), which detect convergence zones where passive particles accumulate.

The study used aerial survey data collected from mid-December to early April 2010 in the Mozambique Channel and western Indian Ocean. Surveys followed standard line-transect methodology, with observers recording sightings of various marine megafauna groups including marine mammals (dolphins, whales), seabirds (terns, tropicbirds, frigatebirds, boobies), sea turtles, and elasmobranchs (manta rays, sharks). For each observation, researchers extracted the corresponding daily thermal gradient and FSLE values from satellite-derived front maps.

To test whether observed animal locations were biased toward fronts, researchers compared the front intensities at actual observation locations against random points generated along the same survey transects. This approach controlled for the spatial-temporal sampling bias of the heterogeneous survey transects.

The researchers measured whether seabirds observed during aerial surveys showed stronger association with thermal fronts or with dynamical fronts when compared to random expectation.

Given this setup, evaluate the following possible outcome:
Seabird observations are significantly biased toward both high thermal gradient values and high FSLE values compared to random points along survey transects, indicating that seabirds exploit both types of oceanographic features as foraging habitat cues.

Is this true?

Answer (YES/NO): YES